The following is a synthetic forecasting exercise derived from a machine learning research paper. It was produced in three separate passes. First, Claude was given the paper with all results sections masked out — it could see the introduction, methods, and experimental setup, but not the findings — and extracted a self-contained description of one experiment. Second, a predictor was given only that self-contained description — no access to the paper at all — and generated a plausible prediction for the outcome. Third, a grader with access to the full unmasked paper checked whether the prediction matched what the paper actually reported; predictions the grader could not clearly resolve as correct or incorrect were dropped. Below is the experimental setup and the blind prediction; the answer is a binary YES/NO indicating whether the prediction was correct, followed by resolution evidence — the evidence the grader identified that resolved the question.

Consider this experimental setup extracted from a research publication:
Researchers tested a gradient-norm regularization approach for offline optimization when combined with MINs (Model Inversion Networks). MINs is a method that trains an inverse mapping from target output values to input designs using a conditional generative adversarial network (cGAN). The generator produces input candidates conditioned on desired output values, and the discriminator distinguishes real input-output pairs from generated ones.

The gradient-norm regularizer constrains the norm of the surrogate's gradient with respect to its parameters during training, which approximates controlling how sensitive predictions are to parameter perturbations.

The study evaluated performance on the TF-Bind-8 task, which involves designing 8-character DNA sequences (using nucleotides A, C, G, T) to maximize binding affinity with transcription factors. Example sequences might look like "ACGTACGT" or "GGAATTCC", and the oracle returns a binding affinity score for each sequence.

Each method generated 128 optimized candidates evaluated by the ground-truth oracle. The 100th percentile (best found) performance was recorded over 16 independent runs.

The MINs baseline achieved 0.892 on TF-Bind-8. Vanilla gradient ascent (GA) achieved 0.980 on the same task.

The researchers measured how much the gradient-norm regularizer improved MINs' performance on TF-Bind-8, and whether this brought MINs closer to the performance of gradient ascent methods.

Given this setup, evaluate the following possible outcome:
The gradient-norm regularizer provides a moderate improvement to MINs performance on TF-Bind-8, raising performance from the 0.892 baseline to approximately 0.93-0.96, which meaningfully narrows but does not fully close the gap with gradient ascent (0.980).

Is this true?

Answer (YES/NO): YES